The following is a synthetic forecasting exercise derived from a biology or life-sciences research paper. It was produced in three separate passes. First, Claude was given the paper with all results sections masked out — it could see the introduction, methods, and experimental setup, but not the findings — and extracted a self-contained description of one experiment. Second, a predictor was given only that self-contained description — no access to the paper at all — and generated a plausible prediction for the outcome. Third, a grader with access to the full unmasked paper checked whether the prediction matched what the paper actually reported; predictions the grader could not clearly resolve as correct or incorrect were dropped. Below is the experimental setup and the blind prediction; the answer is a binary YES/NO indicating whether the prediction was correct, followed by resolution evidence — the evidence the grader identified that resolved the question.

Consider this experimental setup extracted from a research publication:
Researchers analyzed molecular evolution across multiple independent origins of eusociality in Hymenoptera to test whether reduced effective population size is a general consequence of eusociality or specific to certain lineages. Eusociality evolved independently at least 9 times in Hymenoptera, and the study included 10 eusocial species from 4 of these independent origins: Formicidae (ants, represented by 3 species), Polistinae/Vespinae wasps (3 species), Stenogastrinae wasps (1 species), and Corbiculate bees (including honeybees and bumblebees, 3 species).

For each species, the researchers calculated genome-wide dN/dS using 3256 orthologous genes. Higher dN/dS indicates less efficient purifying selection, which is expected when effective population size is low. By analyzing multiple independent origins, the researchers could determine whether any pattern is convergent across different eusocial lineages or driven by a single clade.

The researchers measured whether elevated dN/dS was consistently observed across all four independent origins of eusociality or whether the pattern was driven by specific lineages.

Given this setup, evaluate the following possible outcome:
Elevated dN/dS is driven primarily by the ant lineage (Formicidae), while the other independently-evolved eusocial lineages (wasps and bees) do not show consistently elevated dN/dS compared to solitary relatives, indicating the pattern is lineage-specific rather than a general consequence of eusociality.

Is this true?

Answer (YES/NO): NO